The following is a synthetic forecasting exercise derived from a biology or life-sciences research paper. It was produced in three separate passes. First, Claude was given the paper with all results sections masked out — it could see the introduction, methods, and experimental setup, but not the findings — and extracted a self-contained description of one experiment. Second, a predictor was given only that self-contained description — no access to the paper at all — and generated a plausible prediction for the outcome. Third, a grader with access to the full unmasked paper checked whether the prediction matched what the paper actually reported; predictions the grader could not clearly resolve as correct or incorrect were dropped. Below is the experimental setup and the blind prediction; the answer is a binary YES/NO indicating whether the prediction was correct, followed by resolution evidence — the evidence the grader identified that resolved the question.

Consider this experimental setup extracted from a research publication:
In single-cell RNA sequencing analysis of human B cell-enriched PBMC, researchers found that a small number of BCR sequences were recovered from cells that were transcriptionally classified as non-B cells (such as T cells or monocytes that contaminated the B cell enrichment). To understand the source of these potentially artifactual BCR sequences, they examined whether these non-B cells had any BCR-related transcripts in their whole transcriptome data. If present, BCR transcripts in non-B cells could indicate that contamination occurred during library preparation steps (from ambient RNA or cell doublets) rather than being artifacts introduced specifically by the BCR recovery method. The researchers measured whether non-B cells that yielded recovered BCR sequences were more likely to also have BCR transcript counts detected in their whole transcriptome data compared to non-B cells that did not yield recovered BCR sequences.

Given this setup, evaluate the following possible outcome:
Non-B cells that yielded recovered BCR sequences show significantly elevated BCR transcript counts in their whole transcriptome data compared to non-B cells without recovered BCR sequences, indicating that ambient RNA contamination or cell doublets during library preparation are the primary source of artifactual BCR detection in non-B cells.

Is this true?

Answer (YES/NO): YES